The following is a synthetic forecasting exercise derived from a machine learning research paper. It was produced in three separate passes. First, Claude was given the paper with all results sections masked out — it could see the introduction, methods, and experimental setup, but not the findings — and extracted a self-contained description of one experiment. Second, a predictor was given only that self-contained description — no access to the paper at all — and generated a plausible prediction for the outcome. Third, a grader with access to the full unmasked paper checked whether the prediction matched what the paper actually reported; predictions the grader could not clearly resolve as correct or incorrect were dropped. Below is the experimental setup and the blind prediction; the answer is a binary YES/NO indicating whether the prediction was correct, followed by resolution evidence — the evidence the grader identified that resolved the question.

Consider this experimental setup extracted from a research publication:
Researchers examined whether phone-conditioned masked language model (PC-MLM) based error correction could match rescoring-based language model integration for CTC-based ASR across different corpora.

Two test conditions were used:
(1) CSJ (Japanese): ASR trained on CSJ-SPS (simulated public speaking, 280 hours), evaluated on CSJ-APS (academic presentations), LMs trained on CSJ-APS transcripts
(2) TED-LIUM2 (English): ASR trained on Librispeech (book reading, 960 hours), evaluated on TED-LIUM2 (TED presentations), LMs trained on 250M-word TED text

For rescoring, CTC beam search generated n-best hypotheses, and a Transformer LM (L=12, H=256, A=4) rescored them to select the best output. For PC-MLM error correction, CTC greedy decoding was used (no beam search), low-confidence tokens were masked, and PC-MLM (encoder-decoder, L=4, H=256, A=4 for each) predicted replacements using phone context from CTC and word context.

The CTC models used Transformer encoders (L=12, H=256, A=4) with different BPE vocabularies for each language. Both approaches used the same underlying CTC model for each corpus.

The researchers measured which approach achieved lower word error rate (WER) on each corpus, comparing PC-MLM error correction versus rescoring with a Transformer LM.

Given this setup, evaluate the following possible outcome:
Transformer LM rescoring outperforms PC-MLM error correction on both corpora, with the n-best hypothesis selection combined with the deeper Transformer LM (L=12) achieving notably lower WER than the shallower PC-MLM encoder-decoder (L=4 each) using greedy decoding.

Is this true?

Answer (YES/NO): NO